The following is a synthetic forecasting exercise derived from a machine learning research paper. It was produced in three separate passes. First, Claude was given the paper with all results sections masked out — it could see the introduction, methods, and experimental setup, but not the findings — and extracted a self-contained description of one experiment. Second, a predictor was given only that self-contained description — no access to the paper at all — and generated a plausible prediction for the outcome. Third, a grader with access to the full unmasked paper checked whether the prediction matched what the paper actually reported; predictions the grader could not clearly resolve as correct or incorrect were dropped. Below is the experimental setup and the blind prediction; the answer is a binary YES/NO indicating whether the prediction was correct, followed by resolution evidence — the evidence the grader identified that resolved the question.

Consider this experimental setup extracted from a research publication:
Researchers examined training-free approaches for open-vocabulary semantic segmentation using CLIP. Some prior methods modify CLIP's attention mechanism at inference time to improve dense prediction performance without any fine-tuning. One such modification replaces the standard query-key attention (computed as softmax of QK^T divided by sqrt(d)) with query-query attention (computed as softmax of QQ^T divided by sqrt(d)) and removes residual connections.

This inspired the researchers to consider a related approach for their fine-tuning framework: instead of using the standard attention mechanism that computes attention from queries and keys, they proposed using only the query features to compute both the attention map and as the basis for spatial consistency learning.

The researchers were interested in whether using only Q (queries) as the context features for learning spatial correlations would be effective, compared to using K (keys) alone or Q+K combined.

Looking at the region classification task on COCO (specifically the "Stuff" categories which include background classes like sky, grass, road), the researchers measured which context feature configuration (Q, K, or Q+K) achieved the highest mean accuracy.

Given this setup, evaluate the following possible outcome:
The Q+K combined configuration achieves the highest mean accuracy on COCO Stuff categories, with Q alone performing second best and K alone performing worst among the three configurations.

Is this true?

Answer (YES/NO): YES